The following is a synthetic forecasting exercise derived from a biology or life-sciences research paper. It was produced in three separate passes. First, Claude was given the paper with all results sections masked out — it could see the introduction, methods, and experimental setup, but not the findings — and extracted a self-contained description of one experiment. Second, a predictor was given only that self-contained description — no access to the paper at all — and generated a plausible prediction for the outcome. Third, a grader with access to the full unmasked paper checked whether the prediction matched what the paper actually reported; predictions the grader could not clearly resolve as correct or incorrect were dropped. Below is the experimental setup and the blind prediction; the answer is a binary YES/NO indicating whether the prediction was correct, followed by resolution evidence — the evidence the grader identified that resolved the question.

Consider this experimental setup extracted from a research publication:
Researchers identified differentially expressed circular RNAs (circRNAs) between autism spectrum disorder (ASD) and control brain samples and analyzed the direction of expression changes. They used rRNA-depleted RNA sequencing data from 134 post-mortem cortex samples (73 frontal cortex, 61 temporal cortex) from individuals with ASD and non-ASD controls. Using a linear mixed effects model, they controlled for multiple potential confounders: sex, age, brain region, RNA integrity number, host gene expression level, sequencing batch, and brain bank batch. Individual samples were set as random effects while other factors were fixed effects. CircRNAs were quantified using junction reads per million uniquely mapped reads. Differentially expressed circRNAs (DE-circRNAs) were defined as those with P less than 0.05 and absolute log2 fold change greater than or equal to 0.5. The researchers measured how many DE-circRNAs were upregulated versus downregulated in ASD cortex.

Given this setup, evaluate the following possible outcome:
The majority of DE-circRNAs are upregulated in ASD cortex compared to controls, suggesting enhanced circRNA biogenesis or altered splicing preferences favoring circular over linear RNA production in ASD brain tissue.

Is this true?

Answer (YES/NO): NO